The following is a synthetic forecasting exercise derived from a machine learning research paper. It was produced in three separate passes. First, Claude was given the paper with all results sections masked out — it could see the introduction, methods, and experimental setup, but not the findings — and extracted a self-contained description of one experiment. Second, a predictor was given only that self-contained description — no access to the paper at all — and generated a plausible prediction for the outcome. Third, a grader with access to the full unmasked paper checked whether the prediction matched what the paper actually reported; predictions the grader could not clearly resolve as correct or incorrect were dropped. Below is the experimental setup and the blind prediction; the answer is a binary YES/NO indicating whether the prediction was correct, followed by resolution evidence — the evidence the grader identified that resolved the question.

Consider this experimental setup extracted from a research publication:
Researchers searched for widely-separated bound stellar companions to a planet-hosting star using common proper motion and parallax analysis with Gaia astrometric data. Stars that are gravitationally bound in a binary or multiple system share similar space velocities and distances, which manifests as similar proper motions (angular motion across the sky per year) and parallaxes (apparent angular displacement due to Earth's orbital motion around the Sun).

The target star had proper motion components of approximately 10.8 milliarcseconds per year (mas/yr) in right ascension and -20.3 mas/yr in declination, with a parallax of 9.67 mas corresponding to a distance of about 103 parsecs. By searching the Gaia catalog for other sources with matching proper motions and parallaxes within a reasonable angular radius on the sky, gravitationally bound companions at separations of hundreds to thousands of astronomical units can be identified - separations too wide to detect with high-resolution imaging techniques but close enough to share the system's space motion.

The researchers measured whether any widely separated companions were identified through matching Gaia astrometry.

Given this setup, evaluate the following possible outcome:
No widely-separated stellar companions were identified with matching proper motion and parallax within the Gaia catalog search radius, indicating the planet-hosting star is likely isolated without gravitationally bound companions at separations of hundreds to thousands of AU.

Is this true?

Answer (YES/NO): YES